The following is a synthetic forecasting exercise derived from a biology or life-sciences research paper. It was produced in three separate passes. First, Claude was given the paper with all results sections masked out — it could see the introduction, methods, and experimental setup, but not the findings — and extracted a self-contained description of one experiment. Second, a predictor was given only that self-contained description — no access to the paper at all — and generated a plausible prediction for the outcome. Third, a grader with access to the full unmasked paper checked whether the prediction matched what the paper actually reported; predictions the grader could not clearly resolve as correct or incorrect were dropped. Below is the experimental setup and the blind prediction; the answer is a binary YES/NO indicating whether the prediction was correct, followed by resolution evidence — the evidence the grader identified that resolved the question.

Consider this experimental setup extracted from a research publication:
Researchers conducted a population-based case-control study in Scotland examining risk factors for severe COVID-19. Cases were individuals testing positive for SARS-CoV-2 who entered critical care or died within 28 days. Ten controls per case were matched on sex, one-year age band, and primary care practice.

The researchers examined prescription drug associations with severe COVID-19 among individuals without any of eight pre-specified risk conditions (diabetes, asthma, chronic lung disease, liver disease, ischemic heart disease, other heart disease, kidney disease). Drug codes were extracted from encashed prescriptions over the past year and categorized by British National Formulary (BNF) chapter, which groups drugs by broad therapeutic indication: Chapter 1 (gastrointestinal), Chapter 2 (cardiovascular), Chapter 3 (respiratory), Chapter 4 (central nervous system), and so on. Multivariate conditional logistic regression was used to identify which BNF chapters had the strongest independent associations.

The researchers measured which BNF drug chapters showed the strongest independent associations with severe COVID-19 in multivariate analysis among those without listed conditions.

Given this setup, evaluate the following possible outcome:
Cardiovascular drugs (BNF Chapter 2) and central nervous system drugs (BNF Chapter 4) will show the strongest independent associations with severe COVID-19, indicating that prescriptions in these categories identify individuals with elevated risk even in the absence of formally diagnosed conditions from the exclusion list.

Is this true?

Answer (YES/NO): NO